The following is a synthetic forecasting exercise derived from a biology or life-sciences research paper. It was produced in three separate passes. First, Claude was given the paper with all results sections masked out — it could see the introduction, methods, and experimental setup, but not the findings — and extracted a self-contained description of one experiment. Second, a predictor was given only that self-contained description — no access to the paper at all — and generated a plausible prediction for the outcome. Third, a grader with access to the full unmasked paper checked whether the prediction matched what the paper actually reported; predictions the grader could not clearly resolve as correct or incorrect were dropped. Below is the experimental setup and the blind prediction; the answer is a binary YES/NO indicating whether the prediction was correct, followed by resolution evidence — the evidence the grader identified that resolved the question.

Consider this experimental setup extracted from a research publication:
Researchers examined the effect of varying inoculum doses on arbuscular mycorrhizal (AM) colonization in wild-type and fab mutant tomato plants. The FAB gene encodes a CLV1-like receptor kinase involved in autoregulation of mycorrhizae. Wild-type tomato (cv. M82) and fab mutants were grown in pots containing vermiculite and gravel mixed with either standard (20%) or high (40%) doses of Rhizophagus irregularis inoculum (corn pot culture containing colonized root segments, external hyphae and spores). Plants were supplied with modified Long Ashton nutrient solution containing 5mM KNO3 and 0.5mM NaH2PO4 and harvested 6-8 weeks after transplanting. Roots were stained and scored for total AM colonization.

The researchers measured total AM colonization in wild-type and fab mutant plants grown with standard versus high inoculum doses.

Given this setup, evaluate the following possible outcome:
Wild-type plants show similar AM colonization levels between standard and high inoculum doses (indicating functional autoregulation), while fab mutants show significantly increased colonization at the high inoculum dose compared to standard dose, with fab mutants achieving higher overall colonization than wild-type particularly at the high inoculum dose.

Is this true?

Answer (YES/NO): NO